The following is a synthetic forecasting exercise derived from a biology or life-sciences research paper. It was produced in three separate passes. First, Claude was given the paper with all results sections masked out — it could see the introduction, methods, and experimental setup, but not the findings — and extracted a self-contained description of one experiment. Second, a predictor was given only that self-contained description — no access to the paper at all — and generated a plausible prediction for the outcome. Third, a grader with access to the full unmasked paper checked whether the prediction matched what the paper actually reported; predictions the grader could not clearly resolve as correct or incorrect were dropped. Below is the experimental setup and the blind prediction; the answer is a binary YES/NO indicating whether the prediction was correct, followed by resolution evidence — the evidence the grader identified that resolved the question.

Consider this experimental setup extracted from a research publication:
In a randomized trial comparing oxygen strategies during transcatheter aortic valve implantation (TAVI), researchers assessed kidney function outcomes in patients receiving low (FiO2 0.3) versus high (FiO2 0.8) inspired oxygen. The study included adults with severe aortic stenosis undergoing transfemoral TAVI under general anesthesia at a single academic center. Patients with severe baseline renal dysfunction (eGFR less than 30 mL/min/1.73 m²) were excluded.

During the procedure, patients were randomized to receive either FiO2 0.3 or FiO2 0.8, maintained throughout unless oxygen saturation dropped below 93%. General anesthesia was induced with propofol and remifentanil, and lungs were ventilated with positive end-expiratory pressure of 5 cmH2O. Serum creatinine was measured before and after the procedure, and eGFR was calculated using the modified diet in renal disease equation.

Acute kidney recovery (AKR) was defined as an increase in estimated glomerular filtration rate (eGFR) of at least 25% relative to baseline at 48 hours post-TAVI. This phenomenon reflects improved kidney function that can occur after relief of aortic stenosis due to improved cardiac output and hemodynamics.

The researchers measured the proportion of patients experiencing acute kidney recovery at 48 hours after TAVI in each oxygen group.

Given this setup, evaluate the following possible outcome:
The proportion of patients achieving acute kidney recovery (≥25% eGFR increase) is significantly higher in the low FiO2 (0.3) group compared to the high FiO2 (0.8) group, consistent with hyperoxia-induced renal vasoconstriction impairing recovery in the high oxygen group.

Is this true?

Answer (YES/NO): YES